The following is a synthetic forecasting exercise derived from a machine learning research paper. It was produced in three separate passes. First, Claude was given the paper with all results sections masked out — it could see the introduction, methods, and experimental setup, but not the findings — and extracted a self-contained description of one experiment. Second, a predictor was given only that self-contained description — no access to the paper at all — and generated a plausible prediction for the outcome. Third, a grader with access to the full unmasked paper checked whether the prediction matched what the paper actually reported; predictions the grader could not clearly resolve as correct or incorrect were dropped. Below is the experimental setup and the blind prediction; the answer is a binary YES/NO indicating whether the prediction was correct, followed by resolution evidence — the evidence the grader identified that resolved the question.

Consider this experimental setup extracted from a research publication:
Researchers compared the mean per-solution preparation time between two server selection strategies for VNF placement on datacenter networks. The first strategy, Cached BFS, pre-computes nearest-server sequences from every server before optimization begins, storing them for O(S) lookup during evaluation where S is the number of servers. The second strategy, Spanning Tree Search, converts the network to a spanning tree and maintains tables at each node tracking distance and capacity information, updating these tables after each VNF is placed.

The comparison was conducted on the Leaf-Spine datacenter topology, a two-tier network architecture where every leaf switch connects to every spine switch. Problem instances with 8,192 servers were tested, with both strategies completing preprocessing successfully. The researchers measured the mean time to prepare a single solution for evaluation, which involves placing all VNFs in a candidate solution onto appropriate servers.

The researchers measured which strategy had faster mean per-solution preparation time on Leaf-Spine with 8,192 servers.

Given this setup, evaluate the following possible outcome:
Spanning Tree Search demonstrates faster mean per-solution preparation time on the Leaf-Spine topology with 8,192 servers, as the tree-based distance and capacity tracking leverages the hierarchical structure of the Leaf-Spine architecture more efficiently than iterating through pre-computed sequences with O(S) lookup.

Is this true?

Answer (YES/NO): NO